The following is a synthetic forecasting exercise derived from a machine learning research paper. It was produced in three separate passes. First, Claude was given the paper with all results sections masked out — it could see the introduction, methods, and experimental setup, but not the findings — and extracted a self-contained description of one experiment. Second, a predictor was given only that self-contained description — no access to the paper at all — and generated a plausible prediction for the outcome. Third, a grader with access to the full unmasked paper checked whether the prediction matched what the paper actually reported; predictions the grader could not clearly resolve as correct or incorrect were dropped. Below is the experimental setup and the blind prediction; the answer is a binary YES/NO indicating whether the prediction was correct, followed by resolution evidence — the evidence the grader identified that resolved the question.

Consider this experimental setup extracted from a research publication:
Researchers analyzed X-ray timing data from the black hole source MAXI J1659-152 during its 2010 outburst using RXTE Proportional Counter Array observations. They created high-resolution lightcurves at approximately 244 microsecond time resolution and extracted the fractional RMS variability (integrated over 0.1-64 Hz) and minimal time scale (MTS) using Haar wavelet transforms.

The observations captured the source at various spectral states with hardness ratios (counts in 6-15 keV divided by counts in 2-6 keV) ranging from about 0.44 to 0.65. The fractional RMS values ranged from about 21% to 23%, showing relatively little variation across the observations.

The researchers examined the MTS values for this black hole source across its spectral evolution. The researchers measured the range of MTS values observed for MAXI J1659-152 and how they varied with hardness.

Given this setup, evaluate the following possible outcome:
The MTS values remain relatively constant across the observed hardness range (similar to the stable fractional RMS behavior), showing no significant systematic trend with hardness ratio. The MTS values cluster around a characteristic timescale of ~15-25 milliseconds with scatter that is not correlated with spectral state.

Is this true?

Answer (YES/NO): NO